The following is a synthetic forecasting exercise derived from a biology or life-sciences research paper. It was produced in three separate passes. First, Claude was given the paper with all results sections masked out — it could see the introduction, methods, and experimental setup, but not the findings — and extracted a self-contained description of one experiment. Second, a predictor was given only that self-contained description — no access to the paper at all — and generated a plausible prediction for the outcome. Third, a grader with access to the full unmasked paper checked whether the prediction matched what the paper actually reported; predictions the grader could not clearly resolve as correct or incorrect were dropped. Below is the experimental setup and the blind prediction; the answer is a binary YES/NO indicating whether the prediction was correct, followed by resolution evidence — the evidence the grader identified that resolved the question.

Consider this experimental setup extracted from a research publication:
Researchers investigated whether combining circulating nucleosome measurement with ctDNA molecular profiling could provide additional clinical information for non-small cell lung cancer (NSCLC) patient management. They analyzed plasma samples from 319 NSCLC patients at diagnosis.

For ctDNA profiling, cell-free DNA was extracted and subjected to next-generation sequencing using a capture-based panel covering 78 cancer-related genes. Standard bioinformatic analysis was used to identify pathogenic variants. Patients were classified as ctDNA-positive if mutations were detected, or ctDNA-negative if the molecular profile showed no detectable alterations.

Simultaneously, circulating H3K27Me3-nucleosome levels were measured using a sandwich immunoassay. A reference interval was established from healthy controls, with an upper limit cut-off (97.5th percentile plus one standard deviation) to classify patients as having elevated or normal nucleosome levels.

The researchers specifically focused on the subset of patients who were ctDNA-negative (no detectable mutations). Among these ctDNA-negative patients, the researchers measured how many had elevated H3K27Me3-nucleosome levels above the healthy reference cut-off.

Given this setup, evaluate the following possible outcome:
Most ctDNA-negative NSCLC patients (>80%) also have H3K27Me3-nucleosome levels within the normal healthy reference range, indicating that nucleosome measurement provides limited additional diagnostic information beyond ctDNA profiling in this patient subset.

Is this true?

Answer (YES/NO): NO